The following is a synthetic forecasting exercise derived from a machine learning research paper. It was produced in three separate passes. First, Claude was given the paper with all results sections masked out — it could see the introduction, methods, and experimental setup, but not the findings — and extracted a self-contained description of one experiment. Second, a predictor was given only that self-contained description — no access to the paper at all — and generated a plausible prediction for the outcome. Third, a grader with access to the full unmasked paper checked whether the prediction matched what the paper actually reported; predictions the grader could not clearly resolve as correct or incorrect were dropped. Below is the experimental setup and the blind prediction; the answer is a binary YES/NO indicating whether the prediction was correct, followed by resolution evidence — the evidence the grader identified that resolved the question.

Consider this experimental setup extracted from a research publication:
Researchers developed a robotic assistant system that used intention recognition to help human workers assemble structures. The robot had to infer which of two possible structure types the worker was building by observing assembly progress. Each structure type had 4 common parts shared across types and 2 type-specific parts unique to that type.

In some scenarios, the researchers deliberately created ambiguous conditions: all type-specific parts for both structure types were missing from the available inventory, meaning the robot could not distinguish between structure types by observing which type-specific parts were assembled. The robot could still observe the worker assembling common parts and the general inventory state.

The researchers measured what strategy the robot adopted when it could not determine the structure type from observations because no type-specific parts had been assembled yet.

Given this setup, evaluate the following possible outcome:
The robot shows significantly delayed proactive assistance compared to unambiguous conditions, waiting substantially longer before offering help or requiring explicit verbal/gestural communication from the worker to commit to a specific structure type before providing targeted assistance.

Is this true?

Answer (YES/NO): NO